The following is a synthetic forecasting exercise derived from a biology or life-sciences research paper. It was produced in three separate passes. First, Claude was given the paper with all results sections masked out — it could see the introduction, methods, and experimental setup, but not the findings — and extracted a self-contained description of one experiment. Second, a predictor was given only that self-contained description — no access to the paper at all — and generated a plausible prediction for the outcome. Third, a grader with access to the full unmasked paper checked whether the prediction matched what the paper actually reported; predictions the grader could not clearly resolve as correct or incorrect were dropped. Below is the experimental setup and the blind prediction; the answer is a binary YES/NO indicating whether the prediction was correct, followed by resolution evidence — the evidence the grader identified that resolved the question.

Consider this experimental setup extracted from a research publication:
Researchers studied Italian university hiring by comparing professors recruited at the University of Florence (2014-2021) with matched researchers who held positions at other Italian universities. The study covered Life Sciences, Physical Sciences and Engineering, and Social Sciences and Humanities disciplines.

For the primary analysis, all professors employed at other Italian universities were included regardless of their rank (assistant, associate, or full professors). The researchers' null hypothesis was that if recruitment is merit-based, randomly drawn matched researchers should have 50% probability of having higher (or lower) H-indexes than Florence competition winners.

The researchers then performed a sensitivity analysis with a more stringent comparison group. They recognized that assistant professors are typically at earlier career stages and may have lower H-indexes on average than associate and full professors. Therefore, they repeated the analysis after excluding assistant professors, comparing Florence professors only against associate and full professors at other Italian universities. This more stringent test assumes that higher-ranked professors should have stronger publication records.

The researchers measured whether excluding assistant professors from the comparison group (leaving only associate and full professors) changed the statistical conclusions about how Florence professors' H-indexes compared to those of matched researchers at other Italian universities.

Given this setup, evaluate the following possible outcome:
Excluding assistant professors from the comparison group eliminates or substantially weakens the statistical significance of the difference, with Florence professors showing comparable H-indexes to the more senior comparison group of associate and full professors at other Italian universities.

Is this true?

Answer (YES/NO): NO